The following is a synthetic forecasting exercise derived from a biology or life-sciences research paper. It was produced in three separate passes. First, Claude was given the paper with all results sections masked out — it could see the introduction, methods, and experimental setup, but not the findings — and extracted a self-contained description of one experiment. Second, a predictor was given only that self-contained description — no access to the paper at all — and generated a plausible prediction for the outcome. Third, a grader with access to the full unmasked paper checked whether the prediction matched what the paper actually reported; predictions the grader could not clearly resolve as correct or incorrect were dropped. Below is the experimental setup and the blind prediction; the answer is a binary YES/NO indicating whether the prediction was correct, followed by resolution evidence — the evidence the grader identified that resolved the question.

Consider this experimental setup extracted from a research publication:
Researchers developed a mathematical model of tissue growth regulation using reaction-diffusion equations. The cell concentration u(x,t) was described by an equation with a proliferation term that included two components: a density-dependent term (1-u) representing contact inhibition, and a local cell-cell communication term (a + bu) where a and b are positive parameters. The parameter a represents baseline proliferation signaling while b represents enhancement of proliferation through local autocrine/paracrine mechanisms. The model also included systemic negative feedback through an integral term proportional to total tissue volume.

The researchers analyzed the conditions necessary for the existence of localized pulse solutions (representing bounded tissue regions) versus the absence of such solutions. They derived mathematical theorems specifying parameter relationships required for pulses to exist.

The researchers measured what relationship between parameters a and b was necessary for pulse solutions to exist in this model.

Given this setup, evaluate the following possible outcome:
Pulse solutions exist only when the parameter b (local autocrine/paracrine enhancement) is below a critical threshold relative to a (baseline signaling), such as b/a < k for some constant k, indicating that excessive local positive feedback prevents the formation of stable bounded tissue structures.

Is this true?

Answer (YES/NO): NO